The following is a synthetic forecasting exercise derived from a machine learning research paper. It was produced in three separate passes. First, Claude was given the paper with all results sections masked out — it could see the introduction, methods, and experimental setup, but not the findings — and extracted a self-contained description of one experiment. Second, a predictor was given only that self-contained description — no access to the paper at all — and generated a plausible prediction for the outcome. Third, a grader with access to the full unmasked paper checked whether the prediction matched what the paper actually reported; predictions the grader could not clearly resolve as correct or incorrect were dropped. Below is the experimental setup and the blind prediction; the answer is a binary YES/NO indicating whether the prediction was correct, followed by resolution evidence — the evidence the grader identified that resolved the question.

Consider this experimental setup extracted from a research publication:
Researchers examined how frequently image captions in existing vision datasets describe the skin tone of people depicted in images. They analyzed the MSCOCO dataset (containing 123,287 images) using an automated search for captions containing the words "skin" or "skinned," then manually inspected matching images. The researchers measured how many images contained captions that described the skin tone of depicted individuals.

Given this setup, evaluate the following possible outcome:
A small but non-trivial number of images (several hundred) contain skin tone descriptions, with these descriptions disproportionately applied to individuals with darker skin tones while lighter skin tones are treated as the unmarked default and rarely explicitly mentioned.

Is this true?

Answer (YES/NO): NO